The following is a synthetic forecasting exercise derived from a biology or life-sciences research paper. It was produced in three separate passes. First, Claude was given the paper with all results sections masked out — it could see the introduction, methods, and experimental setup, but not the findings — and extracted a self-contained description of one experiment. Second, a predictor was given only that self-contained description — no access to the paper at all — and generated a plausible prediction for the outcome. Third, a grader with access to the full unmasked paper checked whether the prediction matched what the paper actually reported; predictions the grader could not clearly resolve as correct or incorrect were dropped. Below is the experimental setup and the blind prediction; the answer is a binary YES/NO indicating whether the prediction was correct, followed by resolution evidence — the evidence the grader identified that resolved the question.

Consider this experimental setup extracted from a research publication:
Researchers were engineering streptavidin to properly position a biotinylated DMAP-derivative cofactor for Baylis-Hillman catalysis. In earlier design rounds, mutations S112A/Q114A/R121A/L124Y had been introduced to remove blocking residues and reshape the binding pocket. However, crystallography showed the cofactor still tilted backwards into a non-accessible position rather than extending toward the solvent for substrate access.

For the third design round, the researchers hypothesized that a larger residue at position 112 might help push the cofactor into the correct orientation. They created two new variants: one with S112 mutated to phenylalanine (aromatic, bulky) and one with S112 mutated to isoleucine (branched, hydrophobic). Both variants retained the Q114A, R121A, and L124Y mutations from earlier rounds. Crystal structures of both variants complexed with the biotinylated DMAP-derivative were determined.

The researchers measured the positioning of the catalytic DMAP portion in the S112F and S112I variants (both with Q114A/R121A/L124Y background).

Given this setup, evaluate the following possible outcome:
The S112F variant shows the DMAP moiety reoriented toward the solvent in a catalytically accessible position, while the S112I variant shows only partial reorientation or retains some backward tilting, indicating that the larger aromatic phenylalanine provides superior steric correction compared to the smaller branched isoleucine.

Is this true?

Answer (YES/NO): NO